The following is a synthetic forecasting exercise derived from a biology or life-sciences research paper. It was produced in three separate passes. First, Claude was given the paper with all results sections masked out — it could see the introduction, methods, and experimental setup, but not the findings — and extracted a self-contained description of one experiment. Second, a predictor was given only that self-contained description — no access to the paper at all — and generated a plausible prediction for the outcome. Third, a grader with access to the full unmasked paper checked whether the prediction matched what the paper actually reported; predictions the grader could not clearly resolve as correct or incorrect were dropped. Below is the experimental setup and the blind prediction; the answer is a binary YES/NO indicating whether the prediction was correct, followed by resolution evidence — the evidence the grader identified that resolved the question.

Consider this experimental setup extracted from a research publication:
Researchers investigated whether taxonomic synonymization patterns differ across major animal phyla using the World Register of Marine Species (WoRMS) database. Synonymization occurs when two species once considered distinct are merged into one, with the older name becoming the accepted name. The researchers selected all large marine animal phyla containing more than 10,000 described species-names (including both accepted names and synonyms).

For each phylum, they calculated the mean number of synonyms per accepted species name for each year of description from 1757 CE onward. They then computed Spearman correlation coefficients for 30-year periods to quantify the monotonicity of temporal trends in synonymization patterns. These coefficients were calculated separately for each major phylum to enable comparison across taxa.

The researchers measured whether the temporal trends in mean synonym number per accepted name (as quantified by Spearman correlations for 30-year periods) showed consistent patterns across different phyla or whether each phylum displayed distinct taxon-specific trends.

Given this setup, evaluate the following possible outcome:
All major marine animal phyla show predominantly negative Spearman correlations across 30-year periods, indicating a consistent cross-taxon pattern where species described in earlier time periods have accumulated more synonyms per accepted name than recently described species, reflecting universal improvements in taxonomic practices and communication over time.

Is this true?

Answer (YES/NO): YES